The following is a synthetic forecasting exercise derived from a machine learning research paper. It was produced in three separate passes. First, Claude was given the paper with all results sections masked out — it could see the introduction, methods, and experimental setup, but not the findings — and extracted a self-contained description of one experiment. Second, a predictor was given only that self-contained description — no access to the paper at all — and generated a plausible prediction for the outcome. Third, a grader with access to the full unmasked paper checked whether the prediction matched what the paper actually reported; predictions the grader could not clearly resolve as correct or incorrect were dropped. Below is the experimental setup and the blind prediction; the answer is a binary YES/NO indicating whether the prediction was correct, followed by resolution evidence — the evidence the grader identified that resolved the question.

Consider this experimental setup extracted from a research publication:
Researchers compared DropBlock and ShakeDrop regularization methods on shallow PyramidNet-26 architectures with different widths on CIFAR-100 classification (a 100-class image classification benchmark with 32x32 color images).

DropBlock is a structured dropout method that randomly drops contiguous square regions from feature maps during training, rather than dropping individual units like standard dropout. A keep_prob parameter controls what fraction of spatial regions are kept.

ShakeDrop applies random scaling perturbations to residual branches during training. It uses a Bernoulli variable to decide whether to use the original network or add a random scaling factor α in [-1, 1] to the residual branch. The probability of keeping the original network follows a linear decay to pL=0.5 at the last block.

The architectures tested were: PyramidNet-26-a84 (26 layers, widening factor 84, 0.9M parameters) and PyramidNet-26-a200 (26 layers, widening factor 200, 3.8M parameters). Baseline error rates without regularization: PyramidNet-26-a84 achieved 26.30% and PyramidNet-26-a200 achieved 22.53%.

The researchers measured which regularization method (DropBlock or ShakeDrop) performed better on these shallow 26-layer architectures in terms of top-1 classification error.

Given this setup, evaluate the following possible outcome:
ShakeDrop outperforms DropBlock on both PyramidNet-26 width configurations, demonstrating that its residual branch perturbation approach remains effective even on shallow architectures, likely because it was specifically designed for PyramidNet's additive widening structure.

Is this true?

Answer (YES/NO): NO